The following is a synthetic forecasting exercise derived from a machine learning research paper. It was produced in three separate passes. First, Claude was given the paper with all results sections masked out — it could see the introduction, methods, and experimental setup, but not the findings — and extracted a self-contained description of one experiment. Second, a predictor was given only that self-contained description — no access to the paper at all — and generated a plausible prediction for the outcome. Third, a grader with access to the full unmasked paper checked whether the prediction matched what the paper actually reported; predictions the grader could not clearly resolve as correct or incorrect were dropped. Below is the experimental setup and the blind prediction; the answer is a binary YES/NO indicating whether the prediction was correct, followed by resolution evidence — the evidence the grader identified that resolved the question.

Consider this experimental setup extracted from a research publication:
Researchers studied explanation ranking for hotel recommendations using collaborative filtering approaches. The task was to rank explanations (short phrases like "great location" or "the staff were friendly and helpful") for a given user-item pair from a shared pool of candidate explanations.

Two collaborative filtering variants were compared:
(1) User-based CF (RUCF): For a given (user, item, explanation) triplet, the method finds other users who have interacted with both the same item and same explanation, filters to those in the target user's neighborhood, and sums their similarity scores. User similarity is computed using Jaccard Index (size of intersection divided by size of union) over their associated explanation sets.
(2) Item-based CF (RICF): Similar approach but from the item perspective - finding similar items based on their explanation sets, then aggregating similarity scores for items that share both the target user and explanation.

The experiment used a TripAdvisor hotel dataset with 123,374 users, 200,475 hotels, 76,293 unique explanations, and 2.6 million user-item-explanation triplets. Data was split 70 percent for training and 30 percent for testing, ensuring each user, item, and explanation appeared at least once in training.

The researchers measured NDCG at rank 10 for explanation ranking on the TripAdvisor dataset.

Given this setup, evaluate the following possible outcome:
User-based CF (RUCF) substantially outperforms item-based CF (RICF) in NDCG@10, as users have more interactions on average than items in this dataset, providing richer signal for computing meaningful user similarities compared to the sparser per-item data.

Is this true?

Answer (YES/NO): YES